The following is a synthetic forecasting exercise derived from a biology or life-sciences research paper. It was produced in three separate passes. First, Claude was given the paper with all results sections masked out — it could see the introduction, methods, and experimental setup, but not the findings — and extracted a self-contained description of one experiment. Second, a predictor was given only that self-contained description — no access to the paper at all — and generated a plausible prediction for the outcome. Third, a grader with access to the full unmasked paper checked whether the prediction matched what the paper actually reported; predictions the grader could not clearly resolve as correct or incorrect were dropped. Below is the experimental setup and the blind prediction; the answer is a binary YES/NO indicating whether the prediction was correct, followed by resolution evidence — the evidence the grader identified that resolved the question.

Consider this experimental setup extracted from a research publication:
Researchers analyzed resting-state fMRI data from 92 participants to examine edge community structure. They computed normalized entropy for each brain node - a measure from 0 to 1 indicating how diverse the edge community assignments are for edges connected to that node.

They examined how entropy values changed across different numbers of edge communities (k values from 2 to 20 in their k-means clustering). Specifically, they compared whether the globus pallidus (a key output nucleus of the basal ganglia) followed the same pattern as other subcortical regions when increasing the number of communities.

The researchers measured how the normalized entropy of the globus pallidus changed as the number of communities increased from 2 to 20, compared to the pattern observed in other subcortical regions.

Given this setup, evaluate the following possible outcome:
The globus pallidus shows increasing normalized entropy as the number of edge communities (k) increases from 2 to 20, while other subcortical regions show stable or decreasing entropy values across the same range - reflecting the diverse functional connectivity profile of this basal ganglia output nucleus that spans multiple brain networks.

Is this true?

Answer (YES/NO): NO